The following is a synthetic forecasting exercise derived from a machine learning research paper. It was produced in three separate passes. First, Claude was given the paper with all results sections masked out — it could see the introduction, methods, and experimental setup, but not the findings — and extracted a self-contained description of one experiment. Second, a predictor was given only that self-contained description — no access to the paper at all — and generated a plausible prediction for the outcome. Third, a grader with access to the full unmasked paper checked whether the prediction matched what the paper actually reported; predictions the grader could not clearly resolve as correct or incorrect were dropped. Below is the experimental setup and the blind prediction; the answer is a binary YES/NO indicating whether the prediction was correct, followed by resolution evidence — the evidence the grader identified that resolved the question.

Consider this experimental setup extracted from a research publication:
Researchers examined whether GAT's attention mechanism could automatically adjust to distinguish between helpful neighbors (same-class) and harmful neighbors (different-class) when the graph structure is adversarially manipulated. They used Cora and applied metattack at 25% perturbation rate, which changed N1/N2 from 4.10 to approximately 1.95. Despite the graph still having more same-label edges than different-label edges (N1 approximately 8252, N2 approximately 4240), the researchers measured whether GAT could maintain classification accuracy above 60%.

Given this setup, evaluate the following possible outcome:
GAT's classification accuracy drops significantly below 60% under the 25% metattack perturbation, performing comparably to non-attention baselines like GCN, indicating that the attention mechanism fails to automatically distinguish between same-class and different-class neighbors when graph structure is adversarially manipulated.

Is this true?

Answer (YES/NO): NO